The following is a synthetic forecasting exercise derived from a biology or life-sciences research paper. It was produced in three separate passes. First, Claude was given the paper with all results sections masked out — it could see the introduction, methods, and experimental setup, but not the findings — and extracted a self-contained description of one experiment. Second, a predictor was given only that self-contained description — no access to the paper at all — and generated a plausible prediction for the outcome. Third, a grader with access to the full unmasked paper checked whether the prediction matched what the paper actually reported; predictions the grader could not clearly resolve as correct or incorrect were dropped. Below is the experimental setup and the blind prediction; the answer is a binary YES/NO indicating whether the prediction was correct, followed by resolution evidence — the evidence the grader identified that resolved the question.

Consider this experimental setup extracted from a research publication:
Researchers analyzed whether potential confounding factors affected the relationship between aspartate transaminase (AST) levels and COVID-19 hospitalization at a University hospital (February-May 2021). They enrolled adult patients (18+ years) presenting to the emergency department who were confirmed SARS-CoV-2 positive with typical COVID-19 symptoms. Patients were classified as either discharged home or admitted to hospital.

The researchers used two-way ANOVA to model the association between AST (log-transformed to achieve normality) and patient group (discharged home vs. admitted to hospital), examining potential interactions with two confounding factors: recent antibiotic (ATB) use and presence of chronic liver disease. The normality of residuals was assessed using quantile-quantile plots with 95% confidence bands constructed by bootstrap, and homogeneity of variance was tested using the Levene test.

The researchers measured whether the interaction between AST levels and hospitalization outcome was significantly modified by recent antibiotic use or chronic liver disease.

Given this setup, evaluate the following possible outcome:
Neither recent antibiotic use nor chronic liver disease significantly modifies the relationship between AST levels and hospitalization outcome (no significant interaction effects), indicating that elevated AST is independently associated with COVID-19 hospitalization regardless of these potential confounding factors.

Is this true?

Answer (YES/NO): YES